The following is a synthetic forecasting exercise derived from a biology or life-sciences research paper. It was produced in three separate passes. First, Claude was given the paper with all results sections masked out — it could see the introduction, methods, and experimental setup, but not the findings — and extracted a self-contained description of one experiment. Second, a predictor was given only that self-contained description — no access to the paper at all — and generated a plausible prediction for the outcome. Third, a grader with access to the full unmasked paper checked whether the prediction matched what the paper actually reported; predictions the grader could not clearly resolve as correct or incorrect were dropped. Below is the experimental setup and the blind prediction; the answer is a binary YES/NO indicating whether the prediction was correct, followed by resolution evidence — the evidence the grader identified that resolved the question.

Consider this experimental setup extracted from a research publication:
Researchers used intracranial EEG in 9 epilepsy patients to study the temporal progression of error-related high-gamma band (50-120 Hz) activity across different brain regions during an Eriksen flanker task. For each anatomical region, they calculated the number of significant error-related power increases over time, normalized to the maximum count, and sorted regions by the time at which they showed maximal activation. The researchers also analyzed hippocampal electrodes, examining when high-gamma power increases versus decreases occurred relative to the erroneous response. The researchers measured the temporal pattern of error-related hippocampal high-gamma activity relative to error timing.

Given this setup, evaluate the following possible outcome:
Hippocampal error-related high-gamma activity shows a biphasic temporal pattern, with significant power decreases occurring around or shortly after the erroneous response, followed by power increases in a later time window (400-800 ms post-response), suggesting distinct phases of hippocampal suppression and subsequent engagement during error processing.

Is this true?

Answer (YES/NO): NO